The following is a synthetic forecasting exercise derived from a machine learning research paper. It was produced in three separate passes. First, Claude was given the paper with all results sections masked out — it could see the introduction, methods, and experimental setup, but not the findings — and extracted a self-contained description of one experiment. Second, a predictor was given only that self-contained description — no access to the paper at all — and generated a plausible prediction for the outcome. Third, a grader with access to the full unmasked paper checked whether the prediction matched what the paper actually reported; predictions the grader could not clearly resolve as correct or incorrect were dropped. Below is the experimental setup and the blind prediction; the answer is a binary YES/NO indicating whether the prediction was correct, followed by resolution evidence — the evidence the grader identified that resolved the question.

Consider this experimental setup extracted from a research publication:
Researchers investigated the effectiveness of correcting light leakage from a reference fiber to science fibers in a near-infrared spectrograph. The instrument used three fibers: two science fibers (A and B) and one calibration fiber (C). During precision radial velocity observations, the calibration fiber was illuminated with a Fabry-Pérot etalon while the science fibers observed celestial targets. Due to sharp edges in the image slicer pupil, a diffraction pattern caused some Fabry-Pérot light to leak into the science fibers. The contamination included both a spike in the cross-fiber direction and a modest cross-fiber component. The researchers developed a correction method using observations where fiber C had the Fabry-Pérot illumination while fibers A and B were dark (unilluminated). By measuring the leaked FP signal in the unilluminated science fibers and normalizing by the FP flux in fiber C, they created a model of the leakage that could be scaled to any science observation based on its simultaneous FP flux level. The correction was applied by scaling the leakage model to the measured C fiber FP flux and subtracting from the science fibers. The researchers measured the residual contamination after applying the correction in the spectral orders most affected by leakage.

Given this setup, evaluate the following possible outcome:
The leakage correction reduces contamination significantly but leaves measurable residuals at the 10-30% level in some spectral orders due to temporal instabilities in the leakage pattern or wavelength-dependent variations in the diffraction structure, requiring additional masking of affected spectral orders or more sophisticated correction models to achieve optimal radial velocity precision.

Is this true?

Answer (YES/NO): NO